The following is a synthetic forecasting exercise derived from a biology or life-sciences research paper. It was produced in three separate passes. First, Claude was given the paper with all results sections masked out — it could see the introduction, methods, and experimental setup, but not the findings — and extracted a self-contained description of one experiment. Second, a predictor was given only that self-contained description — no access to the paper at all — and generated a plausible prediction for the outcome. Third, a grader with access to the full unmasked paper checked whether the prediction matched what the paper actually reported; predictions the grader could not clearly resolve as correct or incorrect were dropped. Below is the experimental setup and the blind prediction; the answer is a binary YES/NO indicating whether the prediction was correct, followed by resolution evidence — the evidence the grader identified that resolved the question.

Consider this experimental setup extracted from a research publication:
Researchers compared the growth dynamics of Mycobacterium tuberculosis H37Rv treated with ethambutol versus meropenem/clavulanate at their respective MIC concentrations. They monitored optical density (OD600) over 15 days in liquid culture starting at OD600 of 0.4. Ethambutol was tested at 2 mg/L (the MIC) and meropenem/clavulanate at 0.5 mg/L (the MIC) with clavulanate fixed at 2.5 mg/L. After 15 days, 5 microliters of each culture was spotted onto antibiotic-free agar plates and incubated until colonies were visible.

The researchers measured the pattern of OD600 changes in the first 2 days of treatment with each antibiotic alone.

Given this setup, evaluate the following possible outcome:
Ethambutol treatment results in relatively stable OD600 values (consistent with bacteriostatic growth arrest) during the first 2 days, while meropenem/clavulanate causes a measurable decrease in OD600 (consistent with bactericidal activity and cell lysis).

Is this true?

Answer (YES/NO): NO